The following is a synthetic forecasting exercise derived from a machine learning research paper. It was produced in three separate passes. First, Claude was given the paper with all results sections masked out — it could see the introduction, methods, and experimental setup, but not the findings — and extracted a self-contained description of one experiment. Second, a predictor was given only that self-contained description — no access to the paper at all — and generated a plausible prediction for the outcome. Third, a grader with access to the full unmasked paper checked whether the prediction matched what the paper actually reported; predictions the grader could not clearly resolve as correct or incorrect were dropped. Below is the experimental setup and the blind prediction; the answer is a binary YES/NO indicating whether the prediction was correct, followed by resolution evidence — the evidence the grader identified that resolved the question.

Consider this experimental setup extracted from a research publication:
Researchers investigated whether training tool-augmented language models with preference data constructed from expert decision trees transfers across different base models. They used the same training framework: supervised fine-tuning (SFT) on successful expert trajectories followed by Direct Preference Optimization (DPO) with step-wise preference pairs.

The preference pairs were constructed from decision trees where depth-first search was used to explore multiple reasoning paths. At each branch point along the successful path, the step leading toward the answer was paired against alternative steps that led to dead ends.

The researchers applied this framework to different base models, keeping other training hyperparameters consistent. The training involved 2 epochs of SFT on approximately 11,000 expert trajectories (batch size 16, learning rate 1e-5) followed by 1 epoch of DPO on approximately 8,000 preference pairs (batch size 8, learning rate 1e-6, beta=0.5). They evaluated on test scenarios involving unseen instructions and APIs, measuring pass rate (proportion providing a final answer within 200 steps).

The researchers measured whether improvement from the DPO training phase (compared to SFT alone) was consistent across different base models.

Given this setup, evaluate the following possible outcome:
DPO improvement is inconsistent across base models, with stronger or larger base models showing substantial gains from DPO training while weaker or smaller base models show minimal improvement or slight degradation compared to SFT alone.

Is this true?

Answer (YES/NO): NO